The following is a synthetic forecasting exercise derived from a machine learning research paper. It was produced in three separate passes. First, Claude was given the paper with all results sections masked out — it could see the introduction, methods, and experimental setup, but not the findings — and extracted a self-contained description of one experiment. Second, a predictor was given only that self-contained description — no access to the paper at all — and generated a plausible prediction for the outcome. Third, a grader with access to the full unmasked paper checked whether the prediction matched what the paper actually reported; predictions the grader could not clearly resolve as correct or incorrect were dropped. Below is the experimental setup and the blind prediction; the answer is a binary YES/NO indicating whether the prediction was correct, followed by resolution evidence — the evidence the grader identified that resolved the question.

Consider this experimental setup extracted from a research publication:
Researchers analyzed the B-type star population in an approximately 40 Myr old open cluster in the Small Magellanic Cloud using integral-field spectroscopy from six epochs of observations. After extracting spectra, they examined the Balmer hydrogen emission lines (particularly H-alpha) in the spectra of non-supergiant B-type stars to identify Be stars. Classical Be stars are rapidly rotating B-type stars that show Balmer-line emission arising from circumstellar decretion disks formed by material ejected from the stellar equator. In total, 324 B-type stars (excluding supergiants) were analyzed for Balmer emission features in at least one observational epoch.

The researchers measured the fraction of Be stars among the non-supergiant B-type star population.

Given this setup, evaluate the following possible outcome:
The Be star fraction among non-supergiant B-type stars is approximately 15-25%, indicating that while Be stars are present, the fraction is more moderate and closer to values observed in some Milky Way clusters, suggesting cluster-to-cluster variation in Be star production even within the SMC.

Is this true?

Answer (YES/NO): NO